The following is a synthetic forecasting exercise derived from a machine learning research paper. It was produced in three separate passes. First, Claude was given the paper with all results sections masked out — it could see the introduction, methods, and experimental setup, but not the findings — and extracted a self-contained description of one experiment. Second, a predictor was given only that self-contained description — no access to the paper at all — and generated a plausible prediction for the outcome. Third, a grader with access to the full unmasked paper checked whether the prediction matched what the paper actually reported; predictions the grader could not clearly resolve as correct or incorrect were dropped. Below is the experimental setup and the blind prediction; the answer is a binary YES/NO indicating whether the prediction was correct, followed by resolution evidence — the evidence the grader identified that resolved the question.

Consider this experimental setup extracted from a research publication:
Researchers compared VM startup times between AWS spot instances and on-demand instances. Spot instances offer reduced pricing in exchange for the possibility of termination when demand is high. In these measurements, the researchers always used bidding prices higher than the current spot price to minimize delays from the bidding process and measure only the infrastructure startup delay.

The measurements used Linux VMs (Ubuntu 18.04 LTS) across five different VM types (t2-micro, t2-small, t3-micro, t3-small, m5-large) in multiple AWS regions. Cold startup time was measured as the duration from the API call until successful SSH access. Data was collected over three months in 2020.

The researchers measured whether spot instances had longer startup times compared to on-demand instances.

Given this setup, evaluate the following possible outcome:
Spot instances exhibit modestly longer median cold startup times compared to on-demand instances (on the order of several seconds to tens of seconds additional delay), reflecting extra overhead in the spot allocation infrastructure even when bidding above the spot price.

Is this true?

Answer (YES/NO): NO